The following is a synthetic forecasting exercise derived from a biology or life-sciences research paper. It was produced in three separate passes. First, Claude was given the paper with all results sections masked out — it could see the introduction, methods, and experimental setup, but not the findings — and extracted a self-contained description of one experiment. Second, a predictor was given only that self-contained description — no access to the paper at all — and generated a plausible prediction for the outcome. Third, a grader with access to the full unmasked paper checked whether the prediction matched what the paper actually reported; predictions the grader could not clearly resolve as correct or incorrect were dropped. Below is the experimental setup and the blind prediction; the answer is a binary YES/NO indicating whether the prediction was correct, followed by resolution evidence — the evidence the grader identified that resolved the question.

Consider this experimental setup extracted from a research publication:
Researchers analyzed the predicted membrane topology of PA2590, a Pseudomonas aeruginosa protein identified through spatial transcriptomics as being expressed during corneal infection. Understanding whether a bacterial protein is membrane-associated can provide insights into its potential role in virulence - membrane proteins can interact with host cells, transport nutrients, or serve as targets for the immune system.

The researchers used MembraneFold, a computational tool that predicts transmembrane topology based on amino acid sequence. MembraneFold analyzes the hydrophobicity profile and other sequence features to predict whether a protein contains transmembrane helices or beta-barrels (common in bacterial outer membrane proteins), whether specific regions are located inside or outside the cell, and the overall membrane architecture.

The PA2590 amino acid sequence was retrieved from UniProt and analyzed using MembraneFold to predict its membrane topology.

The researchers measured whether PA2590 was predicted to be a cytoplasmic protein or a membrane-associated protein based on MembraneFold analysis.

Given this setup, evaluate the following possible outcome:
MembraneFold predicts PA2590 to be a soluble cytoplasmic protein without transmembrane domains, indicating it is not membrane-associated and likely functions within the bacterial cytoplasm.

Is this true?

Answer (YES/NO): NO